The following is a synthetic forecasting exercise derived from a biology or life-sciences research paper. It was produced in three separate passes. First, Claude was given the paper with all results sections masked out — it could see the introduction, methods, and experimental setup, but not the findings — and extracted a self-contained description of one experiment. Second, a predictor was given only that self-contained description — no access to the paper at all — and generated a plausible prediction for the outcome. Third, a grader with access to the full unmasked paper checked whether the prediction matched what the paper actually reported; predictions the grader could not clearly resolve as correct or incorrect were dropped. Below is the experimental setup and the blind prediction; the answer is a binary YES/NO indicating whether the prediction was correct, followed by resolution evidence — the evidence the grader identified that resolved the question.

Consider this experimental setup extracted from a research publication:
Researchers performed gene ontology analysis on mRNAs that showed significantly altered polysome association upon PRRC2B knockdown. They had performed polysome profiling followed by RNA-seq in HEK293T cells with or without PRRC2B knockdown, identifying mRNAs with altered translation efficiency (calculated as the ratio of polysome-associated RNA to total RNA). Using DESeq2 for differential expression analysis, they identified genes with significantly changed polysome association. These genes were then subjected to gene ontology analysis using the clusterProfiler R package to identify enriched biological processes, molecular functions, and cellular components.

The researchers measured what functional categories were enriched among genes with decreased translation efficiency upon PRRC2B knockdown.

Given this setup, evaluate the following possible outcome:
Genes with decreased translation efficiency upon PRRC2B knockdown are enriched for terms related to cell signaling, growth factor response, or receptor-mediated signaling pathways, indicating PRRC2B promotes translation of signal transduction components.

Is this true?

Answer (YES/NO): NO